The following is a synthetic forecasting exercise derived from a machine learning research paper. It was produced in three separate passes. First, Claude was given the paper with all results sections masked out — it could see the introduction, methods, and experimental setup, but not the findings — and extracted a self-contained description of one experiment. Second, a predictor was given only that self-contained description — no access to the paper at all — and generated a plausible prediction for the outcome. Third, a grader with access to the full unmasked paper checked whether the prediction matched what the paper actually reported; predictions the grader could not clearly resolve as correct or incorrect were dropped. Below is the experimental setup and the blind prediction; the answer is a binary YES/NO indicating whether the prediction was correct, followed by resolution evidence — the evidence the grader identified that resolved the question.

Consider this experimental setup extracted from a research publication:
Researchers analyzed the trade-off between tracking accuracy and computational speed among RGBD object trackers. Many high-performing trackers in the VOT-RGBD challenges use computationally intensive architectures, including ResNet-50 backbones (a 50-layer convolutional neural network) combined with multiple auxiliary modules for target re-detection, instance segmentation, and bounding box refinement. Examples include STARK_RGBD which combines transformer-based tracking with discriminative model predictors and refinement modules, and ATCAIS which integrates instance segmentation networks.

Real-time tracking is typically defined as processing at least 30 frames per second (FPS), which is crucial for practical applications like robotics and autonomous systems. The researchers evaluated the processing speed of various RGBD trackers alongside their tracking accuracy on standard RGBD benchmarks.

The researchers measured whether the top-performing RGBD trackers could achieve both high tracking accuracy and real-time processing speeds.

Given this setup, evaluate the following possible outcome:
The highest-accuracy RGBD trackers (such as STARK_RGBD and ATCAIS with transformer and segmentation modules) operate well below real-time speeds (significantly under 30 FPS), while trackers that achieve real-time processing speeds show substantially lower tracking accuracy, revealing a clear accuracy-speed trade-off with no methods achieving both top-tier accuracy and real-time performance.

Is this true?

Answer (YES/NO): YES